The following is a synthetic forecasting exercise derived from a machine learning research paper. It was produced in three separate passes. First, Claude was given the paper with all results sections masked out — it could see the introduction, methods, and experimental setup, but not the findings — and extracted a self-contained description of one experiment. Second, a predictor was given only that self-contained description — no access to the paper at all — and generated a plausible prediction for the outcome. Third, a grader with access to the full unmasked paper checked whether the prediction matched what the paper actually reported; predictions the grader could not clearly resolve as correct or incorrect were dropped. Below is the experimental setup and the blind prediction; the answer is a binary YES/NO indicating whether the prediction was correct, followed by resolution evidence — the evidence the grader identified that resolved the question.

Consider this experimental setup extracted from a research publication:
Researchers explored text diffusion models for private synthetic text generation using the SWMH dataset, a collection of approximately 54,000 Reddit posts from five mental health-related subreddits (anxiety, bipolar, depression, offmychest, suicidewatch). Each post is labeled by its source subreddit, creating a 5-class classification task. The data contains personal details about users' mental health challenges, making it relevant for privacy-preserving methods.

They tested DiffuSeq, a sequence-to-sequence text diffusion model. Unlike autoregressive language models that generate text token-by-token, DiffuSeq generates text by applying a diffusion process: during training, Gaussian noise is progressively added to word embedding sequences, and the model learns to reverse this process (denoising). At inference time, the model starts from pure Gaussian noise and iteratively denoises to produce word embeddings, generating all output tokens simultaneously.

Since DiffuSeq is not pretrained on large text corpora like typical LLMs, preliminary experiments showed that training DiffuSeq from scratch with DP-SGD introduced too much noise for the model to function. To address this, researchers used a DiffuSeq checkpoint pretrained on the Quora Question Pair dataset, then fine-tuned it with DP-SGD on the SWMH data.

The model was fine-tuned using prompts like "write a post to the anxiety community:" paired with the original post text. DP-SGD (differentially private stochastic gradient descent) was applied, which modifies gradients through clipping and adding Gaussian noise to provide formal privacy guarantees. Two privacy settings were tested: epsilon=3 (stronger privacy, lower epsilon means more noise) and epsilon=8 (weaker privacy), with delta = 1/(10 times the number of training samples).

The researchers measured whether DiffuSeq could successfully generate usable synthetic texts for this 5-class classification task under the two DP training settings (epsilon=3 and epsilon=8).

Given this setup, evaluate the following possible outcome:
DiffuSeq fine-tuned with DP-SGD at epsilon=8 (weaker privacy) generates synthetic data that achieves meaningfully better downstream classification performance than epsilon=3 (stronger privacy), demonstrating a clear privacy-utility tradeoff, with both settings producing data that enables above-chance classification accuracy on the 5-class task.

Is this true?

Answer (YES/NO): NO